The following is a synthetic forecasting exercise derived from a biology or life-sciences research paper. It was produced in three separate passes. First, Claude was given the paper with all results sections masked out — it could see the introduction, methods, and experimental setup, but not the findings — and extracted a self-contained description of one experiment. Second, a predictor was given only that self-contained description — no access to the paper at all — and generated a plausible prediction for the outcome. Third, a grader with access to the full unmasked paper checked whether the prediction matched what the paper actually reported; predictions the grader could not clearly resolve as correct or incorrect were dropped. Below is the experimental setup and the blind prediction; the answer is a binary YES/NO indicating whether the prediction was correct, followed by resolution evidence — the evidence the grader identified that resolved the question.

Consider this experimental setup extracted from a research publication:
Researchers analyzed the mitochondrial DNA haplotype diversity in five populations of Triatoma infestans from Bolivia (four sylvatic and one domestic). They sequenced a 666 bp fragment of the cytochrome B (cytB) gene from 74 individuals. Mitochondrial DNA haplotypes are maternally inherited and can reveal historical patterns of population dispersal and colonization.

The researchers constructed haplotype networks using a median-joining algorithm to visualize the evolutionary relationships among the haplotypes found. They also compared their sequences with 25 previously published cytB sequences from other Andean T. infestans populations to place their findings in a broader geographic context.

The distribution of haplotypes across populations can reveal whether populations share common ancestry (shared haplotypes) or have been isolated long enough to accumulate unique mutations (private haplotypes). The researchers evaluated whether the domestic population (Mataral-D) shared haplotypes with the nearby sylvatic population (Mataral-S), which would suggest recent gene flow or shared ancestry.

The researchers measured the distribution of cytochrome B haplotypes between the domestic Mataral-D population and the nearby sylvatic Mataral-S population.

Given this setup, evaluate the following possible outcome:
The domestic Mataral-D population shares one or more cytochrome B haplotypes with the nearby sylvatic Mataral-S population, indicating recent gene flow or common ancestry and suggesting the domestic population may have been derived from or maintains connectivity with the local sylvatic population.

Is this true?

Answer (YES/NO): YES